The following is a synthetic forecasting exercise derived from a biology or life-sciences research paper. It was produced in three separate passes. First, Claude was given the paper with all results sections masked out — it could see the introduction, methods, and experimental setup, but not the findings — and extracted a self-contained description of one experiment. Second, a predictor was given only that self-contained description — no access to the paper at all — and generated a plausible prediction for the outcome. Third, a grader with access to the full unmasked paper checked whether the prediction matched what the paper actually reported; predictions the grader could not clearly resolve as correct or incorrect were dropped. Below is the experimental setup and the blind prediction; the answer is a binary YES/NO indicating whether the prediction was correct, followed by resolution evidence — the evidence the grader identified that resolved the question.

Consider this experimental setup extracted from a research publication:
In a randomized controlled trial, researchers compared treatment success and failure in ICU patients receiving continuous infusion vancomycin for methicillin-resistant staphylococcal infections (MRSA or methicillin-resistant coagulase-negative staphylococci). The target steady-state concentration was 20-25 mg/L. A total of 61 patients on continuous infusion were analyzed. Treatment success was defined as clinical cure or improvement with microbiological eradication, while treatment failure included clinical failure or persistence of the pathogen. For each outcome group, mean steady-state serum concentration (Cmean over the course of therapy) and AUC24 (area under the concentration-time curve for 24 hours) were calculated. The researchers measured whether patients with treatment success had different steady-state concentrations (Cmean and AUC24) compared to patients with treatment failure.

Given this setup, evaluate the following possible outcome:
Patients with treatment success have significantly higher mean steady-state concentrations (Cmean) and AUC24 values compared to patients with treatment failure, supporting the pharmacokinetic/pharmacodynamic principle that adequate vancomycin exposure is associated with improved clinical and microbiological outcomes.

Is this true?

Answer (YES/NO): NO